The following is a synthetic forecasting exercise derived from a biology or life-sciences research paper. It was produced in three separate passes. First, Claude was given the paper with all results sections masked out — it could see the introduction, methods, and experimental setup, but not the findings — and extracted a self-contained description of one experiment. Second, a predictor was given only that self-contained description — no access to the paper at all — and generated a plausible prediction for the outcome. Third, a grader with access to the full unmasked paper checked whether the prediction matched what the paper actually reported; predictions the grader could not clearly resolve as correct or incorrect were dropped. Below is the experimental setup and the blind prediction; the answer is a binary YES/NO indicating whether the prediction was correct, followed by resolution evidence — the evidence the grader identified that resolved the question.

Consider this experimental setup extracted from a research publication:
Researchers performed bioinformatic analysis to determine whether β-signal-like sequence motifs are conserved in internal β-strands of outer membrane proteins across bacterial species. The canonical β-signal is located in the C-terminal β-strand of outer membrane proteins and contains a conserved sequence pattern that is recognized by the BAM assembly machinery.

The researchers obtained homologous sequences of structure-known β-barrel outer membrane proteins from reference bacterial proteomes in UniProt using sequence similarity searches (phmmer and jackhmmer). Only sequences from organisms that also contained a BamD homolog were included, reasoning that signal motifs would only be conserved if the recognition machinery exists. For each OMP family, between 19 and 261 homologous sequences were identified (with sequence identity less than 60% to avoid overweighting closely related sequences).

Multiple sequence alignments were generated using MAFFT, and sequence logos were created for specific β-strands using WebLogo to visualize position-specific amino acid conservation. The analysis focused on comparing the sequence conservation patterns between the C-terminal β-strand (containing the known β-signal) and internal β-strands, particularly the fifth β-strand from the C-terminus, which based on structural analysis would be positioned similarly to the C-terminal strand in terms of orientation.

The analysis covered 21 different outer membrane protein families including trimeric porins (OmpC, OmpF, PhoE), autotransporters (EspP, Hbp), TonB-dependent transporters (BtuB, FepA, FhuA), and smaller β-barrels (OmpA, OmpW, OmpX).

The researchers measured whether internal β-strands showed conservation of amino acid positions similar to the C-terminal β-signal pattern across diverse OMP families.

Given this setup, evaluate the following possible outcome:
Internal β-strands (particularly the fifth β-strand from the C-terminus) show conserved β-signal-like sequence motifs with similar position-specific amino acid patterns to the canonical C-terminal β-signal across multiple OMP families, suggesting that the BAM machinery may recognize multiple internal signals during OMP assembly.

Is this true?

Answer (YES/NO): YES